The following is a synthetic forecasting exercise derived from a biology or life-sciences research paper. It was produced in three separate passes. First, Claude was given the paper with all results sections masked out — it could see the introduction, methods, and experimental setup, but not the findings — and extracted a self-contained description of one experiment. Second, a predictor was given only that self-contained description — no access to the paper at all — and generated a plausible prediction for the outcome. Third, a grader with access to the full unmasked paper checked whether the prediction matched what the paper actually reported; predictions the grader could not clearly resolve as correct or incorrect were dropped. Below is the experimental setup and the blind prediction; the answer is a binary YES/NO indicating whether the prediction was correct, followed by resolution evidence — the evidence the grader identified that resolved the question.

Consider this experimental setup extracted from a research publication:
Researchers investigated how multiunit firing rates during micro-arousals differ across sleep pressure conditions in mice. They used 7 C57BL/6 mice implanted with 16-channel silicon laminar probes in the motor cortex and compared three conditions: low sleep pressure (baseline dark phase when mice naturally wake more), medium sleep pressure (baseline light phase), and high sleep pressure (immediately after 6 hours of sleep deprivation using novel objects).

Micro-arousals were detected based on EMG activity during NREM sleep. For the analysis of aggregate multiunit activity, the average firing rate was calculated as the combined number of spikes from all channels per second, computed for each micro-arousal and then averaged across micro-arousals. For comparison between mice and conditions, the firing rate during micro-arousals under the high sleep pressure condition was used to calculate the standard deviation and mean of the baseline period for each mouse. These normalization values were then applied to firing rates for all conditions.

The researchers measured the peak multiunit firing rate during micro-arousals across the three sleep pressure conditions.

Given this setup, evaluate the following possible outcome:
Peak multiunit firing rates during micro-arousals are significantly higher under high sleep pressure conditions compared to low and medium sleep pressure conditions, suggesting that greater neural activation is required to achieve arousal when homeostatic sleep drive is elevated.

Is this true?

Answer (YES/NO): YES